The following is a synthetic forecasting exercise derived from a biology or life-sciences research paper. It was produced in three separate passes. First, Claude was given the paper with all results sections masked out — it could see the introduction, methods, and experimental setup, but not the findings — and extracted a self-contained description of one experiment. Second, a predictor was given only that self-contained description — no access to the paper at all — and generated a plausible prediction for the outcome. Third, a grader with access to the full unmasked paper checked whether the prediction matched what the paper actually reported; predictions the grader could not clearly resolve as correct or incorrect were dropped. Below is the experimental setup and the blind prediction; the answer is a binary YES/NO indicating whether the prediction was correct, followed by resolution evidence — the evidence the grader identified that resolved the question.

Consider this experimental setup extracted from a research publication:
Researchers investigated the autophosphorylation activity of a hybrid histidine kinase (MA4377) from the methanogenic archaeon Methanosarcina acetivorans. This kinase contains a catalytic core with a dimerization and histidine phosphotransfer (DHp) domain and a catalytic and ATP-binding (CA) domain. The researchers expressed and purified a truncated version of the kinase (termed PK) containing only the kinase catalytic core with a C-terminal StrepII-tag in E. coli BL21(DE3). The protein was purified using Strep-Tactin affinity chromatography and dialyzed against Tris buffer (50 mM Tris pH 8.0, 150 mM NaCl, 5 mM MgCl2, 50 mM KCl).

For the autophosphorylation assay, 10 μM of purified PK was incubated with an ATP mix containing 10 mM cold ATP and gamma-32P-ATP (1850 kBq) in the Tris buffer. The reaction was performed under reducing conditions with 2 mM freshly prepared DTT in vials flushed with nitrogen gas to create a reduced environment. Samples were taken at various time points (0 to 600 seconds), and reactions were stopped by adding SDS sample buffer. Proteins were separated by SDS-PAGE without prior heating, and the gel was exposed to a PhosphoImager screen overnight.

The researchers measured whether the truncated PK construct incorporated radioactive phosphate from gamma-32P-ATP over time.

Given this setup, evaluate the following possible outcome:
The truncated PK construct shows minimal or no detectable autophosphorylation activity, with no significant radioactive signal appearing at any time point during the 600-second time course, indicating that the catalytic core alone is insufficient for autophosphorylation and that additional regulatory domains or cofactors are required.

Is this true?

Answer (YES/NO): NO